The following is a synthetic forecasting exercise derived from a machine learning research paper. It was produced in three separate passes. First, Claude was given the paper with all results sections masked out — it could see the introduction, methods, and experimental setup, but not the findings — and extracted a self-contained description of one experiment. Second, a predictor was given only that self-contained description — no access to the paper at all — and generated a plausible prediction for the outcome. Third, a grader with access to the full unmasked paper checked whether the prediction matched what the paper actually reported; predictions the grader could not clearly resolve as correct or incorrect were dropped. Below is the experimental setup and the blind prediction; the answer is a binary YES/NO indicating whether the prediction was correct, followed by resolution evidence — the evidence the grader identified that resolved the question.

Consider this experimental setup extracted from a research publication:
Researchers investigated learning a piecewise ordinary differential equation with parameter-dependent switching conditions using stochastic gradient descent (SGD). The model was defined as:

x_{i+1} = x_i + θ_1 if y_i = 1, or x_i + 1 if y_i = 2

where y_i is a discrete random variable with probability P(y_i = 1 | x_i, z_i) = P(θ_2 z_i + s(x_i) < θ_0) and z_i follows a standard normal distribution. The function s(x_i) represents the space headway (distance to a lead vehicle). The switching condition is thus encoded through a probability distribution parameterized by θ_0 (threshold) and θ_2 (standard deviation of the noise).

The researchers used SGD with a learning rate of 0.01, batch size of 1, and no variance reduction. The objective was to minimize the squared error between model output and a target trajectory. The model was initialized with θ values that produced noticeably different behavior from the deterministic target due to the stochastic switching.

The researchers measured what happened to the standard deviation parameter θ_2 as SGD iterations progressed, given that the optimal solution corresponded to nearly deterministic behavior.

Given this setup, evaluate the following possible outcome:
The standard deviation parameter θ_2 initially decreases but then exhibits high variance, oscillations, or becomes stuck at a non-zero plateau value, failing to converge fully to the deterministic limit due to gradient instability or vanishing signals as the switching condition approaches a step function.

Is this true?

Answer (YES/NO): NO